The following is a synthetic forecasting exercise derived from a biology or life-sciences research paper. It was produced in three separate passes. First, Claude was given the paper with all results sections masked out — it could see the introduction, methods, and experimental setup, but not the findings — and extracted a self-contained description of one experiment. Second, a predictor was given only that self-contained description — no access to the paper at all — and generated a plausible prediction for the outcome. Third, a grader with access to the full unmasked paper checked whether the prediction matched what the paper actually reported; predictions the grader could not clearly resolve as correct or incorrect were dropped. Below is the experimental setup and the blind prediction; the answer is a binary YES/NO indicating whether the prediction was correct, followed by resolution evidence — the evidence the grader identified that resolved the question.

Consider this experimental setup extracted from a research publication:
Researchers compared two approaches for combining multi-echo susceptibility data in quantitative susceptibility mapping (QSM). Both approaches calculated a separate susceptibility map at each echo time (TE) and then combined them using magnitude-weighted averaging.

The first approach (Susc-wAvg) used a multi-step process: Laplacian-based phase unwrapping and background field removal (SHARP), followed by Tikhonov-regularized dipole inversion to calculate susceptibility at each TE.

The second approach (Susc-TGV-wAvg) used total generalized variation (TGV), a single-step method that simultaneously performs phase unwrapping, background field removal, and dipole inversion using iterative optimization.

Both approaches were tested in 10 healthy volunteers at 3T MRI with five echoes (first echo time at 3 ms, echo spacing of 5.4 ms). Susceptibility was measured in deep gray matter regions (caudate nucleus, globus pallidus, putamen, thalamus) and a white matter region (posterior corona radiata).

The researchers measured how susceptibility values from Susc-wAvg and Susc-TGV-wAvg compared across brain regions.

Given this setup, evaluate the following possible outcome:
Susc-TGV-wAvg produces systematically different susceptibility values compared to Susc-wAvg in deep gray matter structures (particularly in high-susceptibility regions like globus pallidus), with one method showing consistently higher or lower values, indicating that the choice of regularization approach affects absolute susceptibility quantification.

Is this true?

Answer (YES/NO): YES